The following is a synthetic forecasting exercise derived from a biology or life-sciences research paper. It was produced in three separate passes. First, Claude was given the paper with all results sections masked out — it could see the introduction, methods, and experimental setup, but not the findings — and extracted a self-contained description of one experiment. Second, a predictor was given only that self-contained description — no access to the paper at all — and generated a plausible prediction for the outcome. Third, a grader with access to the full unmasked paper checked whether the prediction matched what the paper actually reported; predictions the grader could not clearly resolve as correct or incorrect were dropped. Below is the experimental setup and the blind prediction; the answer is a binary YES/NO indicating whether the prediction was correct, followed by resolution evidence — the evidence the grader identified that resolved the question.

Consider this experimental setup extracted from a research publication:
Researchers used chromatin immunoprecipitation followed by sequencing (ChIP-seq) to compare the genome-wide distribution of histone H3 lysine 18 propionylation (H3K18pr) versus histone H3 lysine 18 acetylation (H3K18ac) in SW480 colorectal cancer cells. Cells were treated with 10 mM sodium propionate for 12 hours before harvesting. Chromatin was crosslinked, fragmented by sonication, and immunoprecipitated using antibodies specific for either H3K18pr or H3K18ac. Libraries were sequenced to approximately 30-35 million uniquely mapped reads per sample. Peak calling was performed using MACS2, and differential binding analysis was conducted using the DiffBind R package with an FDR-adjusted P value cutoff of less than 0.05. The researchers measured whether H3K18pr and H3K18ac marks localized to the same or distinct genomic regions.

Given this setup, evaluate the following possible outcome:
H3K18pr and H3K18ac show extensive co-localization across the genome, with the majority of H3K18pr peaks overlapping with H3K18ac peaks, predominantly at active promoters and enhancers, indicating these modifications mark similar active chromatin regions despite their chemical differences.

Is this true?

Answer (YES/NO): NO